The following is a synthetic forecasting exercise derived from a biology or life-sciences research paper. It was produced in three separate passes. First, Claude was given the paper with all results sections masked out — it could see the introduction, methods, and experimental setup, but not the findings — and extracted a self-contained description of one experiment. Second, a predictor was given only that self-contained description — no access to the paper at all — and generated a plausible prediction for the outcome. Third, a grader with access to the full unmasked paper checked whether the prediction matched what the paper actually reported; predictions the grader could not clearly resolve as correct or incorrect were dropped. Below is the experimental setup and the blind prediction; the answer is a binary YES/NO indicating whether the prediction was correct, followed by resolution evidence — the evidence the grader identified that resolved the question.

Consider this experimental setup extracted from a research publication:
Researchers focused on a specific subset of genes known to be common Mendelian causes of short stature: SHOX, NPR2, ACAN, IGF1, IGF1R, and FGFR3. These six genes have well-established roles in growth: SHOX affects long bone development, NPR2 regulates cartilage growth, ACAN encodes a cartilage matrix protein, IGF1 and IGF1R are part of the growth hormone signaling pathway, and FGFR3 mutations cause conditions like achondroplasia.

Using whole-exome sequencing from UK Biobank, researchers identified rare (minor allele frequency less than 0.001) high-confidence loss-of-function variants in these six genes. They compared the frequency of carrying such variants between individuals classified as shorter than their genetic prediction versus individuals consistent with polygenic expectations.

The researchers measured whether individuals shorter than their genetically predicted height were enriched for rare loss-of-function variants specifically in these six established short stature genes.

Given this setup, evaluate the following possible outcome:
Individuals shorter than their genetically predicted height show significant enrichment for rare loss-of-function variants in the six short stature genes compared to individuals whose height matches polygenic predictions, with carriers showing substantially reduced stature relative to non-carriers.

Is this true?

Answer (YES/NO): YES